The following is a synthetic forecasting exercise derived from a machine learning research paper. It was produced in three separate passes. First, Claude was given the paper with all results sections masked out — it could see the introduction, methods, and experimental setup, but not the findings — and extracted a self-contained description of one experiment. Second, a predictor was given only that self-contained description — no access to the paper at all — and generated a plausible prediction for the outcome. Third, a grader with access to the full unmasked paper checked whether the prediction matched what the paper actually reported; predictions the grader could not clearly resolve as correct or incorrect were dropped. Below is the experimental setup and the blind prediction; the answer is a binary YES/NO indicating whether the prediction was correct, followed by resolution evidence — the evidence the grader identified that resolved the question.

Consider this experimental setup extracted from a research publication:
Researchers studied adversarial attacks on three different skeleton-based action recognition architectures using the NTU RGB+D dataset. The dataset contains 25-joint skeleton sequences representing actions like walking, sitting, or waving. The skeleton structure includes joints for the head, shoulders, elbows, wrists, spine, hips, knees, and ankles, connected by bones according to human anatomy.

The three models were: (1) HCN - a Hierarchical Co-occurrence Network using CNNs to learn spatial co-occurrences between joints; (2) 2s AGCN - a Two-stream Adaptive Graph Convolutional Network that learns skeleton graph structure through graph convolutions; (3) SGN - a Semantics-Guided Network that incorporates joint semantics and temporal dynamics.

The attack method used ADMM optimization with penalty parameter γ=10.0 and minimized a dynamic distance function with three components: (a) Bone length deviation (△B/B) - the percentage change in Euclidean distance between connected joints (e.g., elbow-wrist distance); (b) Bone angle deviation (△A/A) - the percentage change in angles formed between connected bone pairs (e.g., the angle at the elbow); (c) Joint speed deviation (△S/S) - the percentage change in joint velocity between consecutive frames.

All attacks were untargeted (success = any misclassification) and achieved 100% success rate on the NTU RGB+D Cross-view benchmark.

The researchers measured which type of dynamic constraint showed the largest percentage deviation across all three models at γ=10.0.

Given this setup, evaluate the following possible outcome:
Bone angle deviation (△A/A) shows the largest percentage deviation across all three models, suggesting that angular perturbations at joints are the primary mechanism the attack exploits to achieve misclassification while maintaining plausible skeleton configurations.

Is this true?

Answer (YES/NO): YES